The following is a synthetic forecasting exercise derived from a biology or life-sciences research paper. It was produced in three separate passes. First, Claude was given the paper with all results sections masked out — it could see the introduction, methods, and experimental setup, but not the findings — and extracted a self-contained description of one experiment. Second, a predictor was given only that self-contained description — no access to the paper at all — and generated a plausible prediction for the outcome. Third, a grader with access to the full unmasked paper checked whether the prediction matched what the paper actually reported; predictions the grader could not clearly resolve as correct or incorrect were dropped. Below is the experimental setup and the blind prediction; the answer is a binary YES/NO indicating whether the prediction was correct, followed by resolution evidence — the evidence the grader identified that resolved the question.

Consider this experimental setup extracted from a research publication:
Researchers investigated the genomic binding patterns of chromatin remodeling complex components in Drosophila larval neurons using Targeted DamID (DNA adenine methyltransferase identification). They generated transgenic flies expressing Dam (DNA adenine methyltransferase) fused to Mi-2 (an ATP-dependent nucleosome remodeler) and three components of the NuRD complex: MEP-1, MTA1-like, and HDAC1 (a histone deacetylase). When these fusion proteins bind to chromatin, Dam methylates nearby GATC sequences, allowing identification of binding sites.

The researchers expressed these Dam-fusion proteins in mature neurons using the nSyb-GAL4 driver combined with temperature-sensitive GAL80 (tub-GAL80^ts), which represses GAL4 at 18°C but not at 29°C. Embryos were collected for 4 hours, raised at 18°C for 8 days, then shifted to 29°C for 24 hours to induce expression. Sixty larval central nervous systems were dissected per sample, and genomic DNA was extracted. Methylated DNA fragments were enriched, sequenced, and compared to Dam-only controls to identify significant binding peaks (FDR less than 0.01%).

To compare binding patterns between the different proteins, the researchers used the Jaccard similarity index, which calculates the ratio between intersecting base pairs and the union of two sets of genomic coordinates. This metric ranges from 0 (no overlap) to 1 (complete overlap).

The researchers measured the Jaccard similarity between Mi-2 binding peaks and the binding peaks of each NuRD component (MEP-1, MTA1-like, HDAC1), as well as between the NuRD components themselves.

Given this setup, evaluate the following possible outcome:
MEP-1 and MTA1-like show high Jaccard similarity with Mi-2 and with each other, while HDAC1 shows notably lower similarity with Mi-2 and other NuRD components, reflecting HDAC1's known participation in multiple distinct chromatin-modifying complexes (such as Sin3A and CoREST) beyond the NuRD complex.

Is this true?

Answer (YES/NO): NO